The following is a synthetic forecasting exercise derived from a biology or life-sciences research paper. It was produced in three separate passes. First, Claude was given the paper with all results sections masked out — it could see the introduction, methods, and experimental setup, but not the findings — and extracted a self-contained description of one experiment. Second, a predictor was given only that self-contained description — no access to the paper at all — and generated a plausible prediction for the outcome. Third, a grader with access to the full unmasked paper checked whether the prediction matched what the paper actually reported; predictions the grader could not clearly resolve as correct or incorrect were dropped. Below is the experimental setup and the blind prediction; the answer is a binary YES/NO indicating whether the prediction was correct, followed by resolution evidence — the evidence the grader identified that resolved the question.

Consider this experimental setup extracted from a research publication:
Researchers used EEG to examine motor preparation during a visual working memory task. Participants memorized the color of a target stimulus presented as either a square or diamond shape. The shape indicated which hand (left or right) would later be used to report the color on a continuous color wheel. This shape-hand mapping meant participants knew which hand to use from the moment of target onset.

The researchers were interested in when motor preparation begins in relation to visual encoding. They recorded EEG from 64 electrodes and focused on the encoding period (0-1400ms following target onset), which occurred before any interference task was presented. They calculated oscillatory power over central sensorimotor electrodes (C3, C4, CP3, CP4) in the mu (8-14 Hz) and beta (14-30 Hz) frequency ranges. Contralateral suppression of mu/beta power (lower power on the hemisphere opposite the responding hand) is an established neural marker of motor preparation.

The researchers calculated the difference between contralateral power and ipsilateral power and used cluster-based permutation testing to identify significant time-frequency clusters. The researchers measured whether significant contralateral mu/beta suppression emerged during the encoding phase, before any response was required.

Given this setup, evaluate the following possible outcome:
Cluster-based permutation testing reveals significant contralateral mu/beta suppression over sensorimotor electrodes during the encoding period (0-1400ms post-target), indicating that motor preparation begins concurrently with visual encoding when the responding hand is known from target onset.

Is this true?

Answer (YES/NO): YES